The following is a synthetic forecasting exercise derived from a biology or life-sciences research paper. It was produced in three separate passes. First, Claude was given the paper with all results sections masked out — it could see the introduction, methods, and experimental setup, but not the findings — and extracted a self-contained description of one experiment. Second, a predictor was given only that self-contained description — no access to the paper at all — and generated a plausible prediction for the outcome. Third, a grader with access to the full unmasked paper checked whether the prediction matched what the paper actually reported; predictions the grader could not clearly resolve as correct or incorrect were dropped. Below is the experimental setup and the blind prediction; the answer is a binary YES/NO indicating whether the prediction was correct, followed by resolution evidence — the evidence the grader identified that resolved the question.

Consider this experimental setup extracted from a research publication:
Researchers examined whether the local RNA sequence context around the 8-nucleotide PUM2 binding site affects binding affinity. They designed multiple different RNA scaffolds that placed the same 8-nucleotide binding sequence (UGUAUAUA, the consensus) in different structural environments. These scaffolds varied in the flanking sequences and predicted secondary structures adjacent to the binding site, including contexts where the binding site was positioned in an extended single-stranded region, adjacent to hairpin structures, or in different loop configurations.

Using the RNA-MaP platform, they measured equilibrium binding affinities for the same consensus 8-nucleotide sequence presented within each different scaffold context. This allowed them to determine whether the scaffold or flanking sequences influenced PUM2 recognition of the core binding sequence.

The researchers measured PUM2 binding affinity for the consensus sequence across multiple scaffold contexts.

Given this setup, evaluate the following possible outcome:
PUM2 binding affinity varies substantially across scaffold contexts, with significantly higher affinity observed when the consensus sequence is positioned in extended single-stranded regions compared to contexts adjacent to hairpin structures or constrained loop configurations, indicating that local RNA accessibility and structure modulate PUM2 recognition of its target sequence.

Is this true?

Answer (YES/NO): YES